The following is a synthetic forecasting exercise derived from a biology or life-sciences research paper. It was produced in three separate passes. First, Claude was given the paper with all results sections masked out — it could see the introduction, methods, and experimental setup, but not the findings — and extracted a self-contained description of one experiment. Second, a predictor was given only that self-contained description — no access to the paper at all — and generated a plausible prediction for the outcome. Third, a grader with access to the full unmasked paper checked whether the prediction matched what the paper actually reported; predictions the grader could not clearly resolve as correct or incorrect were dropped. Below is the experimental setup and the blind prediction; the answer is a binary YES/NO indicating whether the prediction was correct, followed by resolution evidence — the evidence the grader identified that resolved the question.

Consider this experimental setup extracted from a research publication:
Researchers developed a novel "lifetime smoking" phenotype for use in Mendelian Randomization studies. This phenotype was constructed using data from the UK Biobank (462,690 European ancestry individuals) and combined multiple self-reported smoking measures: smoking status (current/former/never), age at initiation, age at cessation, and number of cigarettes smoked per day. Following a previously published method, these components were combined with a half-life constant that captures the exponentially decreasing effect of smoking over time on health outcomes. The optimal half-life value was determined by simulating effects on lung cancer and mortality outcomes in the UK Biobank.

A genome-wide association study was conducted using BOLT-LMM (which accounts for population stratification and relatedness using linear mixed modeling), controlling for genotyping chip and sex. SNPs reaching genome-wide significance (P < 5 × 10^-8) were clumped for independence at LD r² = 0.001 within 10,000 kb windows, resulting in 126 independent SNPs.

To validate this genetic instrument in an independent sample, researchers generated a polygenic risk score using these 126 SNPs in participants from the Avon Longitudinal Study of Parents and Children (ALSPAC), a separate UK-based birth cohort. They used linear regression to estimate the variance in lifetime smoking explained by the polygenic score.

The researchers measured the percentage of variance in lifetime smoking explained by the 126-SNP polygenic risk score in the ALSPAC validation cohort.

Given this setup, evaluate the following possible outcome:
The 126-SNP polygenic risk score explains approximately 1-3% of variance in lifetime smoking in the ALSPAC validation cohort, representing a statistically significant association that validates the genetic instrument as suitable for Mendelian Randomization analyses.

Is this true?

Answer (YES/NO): NO